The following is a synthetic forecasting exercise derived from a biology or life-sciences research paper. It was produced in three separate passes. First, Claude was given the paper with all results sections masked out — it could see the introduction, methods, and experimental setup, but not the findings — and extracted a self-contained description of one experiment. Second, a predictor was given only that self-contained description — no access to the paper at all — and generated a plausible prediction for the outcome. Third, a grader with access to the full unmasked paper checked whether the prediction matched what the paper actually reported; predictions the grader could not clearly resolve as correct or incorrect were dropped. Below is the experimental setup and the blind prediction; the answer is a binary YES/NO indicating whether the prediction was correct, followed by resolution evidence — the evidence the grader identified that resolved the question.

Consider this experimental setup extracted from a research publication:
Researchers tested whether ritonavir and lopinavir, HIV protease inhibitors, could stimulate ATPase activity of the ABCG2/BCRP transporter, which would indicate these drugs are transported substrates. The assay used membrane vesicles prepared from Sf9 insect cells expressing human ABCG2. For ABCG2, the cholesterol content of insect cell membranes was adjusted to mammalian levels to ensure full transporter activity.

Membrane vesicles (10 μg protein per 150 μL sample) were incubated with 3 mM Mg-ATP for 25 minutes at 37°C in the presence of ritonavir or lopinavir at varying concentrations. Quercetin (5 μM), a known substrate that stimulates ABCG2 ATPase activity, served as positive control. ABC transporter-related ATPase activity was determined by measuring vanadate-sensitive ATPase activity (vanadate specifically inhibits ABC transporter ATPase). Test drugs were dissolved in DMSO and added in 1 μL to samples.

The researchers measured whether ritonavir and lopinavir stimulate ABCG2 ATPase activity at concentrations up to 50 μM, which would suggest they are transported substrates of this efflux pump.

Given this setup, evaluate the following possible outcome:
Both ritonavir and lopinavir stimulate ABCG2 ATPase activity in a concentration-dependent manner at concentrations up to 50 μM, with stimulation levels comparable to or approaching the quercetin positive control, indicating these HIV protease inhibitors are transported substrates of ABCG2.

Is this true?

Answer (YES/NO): NO